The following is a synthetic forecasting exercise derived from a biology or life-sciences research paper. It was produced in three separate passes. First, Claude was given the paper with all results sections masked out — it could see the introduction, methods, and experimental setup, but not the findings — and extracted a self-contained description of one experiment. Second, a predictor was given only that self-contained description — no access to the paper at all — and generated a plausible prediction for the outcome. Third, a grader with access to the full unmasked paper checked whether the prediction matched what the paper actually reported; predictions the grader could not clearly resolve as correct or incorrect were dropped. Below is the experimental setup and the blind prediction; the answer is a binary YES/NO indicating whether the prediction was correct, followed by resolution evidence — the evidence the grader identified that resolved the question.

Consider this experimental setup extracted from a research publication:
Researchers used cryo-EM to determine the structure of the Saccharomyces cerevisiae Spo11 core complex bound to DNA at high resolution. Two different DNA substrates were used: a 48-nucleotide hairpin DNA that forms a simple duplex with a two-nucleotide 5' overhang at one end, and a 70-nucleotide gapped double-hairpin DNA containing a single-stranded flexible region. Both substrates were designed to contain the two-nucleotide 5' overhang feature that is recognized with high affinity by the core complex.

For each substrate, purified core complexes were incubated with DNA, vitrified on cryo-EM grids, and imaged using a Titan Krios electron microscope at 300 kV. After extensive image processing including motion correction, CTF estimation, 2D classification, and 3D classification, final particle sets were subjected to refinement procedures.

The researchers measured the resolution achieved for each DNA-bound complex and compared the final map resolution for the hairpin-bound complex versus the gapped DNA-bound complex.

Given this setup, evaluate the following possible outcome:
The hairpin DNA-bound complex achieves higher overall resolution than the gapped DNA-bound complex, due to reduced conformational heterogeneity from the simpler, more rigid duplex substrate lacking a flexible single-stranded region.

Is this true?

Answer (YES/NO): NO